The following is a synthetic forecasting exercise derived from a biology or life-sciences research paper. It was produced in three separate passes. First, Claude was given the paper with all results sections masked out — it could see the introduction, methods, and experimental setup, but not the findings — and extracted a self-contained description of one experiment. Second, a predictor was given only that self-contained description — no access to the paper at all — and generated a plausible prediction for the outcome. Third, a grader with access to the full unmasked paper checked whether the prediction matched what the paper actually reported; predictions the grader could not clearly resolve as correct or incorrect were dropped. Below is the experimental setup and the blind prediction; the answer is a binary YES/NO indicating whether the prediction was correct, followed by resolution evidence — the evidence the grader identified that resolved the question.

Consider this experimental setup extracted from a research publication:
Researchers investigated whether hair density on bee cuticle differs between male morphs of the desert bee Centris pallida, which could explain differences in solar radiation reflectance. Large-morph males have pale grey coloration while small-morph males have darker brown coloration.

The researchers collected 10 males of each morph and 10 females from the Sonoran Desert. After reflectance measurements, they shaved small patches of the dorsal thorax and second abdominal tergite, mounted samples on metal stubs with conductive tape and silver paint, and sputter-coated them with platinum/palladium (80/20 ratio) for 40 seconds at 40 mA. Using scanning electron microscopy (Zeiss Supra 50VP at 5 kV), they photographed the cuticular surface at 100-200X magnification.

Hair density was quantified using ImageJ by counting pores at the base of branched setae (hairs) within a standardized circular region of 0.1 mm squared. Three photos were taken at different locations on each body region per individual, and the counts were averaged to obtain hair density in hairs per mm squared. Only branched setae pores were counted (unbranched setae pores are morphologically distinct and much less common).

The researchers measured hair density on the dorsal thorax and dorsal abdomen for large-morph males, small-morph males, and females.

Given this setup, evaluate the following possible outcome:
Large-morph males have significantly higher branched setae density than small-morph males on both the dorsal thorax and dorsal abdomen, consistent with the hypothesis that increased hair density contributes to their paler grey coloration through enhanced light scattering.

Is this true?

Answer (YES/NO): YES